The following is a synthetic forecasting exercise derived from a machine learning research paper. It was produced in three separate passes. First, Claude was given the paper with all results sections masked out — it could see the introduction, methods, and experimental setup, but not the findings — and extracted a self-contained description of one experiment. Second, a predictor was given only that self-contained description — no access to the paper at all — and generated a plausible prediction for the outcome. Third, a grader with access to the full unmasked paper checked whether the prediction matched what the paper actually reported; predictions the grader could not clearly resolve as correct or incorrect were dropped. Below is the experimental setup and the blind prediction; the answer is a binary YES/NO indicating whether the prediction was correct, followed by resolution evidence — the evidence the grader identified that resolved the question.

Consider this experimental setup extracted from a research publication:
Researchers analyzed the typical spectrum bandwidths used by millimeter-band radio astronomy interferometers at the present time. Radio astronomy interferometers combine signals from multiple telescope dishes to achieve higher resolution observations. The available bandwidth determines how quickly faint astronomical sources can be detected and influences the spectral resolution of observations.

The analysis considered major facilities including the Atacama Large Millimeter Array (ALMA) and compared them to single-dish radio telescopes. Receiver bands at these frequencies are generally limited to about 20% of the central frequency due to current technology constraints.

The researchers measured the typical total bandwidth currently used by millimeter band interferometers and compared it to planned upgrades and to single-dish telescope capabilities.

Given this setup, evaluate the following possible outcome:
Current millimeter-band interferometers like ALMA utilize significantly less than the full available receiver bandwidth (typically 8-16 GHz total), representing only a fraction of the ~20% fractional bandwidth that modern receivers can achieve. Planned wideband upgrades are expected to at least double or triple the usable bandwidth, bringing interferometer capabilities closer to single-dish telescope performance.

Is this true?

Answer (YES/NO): NO